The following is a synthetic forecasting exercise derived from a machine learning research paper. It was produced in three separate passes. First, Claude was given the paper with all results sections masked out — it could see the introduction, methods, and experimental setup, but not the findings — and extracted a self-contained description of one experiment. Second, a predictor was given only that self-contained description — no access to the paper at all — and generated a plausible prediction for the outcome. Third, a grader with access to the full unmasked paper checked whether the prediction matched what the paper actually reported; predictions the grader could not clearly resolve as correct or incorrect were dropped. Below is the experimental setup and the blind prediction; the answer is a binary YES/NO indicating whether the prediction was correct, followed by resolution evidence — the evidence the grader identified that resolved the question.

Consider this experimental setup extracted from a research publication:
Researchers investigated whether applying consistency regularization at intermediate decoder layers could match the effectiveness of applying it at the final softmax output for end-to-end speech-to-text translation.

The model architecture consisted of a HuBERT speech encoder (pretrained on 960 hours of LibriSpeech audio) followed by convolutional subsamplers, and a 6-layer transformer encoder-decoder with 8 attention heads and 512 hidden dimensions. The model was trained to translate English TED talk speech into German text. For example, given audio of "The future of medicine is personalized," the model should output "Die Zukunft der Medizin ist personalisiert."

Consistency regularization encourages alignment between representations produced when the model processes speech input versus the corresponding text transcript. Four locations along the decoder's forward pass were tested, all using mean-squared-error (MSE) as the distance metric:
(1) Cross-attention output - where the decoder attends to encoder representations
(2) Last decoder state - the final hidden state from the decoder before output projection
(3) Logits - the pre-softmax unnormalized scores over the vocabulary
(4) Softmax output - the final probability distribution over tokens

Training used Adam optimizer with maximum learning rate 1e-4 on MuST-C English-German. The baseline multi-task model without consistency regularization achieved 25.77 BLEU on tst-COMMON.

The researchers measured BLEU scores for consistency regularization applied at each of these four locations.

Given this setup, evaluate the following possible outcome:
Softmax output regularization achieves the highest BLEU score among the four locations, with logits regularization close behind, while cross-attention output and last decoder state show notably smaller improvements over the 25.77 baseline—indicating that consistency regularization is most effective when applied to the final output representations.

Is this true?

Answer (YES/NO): YES